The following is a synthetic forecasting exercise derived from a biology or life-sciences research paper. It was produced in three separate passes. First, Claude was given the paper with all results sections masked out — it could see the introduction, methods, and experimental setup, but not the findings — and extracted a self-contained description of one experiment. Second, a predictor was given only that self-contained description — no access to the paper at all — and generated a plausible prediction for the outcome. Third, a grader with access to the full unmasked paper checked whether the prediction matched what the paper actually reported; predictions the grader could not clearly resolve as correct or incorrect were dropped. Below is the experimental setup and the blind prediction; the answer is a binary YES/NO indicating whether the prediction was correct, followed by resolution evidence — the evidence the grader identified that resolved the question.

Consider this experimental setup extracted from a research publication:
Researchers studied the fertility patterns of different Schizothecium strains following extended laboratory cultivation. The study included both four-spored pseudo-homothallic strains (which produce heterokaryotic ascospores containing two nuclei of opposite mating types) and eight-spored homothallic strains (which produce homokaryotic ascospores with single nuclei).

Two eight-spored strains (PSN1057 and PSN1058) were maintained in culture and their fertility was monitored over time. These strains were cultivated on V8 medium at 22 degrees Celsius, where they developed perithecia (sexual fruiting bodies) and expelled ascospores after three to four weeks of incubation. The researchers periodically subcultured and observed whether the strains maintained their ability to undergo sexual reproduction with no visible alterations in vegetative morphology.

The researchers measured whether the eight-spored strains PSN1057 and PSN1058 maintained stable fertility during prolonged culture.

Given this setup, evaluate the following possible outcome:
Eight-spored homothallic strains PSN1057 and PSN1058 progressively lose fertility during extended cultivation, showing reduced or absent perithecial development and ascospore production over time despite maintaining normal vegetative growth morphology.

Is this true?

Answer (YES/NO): YES